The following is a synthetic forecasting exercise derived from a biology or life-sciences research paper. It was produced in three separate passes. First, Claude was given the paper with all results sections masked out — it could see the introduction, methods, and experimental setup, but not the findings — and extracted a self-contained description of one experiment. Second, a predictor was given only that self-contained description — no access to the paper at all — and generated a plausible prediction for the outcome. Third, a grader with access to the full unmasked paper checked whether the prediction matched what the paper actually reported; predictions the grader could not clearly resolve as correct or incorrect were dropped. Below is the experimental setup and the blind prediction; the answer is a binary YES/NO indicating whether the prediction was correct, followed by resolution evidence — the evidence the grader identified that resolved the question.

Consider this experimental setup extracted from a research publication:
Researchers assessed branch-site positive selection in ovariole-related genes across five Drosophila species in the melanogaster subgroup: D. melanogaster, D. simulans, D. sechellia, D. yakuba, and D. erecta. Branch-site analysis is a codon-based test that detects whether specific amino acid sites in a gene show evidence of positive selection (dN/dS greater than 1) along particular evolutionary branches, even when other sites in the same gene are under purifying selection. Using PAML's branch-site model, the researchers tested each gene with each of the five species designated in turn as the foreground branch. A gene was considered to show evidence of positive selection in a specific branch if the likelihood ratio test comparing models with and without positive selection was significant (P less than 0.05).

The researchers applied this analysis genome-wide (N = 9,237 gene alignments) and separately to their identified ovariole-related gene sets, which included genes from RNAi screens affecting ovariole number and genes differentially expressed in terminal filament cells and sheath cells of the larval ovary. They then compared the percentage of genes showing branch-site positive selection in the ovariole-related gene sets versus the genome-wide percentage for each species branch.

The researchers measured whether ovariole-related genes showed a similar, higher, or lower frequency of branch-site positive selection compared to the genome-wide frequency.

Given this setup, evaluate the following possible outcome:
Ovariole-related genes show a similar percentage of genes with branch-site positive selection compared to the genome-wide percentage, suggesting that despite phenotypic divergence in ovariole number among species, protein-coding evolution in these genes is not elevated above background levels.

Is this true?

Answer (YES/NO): NO